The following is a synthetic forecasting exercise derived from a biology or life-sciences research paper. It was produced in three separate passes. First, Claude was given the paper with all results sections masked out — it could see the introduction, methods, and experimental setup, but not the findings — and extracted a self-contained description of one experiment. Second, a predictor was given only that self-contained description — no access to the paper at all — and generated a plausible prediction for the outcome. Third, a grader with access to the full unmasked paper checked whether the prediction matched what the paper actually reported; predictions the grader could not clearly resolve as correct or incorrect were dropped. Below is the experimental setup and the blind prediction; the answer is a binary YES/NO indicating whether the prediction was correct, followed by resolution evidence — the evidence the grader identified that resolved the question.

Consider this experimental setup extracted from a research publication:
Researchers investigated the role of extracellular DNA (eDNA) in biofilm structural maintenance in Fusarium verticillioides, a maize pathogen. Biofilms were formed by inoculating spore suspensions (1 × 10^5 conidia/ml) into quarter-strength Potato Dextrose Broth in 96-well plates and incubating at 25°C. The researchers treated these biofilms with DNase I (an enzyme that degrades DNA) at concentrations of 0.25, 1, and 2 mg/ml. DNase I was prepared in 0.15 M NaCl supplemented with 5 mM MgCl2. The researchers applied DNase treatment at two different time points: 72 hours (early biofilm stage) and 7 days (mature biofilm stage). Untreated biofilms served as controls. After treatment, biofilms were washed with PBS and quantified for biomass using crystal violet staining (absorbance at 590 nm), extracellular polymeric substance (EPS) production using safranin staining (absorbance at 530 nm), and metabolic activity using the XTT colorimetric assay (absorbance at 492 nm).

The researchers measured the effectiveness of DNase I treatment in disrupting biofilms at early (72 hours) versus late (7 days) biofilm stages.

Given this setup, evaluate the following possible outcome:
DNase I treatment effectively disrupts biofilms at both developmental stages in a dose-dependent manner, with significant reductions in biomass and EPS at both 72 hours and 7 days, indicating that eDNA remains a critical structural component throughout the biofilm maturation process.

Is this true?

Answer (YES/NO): NO